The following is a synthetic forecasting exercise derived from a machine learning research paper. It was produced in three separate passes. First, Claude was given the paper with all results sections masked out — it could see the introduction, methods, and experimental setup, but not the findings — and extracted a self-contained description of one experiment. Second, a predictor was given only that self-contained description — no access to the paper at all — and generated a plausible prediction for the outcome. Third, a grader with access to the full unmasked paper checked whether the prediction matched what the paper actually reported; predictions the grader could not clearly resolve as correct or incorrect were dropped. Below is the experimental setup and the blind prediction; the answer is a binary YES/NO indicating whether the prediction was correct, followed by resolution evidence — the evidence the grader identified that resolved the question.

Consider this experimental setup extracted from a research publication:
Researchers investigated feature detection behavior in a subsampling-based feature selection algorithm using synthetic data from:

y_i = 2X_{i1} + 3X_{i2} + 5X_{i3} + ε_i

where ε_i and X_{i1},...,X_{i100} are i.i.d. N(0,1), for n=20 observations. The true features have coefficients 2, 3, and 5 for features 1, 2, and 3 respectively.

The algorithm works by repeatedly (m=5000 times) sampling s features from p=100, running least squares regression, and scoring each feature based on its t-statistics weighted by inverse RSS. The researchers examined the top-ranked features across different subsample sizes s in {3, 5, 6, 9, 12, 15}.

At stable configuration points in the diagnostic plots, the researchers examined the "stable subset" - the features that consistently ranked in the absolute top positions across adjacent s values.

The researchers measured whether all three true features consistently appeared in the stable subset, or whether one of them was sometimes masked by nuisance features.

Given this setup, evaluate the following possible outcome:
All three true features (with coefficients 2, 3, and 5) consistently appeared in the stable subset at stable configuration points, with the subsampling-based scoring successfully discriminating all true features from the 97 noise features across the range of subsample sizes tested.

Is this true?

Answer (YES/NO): NO